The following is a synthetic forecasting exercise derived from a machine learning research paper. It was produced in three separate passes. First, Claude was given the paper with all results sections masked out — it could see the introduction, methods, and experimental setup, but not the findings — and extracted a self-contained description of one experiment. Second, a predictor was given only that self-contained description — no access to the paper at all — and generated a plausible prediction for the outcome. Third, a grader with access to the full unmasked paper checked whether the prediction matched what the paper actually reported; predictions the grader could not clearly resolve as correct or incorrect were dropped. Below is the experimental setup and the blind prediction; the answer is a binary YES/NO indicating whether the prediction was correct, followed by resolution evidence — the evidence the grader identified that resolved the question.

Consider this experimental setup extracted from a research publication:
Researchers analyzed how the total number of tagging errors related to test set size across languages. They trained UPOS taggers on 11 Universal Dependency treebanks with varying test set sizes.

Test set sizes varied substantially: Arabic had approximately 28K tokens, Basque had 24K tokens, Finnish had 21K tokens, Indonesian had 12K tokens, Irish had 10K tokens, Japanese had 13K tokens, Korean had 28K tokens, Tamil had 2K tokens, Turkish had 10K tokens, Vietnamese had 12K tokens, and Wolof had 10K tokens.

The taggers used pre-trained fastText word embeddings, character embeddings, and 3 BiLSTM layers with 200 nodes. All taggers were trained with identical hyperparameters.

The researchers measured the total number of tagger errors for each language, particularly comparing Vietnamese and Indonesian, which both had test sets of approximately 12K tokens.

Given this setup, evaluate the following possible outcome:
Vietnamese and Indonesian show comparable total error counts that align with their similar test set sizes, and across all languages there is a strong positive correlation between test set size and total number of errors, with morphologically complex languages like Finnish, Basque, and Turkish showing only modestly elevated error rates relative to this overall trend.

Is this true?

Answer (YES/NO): NO